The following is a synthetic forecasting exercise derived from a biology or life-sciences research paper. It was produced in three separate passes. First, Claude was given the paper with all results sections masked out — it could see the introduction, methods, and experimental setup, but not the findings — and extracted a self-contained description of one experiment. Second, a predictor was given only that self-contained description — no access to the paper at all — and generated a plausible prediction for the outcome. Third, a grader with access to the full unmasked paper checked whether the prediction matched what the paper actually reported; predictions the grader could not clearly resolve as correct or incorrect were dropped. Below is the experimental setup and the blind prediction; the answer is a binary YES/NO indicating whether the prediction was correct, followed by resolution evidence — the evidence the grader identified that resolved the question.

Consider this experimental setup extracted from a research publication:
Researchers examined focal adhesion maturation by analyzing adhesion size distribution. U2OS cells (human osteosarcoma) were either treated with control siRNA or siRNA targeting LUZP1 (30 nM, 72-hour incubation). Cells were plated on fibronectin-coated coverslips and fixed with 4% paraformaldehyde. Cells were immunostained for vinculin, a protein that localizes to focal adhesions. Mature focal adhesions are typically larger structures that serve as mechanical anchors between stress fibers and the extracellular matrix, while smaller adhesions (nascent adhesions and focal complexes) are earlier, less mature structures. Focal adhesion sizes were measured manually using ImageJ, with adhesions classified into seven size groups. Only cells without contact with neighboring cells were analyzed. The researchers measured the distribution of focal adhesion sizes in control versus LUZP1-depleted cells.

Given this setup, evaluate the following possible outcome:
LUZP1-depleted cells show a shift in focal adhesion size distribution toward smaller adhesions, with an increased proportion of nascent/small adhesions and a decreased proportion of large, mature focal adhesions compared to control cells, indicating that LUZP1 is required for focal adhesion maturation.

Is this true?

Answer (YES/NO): YES